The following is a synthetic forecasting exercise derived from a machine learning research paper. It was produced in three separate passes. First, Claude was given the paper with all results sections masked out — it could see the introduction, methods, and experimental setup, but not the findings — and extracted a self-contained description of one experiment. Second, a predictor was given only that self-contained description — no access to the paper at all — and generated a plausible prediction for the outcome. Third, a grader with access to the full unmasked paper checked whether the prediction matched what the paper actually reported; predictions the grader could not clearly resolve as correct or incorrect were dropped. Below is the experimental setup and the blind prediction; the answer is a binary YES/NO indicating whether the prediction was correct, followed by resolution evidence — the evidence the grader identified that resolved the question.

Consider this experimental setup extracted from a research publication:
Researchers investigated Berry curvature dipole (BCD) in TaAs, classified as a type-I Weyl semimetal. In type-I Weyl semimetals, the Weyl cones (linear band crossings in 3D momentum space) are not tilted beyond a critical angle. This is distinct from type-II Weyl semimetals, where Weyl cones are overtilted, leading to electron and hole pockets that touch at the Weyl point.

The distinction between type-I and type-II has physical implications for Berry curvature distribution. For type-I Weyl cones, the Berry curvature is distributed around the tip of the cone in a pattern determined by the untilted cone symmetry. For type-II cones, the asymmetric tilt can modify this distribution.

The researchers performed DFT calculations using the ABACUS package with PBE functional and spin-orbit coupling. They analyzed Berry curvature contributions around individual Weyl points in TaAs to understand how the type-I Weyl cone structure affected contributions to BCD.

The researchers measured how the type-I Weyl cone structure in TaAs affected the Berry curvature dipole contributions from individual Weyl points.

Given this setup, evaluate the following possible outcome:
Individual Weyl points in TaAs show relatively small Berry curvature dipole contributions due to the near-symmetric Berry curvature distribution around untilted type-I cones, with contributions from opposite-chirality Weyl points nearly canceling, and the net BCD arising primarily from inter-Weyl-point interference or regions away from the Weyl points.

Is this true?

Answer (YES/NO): NO